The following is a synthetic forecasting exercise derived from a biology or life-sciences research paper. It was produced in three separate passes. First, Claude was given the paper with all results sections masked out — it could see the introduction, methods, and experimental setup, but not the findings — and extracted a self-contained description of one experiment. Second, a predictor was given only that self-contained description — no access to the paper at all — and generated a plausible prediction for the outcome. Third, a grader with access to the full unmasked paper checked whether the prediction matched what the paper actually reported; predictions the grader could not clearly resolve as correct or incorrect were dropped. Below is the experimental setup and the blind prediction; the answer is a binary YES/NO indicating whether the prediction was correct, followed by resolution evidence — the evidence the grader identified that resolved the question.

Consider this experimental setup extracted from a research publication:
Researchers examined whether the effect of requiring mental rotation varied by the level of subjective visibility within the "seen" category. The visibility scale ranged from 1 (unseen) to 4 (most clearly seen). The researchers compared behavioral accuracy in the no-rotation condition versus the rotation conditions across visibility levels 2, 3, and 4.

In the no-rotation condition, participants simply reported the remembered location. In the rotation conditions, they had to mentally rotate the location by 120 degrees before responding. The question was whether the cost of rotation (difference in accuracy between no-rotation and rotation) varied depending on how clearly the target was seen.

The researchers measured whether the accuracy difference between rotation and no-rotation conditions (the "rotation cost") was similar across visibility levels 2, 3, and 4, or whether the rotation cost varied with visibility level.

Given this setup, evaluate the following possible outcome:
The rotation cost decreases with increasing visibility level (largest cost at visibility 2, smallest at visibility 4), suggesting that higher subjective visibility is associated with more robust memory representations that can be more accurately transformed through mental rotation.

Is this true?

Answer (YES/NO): NO